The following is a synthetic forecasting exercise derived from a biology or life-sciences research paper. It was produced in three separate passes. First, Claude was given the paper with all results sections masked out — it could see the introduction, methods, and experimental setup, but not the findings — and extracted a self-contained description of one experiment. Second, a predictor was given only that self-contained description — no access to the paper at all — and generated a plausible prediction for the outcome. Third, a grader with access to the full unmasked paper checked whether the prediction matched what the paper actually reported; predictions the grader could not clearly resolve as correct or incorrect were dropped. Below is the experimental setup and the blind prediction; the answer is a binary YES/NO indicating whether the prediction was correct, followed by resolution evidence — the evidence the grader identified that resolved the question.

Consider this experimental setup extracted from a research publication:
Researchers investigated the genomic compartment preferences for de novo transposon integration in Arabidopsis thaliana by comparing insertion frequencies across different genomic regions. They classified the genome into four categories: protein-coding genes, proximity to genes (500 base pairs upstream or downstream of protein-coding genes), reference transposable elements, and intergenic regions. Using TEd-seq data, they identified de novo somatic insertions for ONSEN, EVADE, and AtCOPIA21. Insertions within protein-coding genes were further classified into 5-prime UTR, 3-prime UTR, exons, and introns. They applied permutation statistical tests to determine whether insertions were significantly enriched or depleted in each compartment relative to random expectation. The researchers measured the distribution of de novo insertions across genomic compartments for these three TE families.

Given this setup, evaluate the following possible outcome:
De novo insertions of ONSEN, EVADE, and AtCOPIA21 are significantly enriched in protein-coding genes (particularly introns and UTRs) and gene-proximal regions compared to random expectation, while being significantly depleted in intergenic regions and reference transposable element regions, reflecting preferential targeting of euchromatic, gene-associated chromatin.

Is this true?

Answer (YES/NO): NO